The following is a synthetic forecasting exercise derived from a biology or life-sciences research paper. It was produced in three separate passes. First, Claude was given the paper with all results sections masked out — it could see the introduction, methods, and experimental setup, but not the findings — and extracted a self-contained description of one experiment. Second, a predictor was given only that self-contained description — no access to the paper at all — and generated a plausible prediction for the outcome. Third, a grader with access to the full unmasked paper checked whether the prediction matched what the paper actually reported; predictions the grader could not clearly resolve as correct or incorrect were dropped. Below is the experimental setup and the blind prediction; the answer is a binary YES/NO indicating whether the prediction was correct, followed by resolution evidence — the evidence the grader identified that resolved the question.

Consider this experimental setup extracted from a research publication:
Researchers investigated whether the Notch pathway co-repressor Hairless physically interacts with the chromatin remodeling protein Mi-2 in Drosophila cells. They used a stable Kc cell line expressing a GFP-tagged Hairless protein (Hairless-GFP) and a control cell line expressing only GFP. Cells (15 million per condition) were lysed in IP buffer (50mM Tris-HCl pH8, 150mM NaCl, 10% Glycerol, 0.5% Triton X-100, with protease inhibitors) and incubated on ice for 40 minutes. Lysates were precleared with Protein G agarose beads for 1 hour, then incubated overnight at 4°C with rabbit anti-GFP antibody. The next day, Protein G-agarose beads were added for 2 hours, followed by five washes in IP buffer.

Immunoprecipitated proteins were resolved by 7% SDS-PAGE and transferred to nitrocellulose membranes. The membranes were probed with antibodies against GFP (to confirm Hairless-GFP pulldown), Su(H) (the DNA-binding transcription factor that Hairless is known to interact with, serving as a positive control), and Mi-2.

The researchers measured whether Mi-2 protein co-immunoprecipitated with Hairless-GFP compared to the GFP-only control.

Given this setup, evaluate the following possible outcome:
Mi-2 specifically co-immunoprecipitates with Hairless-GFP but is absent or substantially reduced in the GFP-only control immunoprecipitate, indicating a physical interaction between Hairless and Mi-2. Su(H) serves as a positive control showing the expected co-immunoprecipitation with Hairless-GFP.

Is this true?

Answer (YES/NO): NO